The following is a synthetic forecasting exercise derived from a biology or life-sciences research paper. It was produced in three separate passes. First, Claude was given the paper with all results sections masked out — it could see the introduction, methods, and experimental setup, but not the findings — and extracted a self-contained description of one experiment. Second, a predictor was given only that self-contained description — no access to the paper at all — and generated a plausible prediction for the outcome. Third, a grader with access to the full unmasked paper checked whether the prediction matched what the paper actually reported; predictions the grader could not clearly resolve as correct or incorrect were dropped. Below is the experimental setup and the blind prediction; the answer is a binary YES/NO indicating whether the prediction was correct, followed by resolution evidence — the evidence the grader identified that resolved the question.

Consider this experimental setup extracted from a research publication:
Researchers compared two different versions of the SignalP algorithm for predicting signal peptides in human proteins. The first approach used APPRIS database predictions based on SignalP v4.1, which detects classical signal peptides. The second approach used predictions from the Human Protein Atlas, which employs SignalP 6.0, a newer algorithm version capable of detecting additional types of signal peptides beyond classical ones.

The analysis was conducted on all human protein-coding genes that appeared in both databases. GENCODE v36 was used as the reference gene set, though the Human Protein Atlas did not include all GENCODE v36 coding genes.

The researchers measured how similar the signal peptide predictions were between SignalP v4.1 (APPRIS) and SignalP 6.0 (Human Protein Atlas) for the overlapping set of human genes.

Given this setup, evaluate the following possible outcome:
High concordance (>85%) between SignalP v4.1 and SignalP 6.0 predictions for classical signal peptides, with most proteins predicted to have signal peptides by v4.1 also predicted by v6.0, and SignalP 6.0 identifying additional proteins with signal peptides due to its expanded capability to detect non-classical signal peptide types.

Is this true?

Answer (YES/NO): NO